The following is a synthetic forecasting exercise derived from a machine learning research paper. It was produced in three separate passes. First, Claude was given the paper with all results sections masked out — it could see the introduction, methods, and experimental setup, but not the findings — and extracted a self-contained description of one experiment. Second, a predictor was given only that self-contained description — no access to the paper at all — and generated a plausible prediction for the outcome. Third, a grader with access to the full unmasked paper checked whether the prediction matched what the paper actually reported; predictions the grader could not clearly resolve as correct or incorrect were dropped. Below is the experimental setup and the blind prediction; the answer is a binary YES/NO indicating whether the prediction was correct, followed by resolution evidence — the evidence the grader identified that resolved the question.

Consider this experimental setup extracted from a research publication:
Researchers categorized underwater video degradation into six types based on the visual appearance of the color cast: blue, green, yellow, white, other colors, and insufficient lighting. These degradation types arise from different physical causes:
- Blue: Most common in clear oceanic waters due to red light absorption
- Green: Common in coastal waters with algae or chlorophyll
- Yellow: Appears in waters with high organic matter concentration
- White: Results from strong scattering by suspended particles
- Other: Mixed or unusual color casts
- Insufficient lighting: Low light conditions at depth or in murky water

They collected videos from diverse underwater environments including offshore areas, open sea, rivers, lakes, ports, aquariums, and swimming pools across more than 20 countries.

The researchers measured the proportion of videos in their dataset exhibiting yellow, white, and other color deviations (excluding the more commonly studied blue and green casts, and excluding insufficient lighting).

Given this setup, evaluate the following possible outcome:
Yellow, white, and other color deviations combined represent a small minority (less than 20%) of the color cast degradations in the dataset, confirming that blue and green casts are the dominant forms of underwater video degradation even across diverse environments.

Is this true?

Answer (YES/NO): NO